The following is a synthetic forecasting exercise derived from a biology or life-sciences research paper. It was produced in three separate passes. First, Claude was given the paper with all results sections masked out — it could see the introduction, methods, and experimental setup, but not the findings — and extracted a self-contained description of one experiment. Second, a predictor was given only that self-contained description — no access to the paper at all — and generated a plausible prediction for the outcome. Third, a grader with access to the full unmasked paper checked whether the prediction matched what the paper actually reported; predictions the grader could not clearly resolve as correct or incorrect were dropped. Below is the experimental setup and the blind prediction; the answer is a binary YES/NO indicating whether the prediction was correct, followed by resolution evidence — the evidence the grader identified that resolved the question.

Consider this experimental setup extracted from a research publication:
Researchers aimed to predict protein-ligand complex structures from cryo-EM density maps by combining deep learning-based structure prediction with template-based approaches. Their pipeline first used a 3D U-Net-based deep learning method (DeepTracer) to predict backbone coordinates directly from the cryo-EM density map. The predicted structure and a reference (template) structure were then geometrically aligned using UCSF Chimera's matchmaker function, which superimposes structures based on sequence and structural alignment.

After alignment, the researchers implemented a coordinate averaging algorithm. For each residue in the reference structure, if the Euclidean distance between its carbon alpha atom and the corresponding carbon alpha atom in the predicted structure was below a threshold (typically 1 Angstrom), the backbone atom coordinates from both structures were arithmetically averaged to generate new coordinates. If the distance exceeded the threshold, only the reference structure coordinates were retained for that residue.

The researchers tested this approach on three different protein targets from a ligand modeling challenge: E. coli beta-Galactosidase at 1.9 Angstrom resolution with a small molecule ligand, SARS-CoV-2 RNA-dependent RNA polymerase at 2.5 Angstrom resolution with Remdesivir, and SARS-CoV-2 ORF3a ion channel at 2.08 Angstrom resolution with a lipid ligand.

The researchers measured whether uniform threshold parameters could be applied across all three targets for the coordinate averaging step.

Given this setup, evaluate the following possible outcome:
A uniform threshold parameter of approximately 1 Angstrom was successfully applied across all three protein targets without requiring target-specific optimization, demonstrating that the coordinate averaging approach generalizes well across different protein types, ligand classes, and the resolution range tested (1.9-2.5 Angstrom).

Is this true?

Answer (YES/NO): NO